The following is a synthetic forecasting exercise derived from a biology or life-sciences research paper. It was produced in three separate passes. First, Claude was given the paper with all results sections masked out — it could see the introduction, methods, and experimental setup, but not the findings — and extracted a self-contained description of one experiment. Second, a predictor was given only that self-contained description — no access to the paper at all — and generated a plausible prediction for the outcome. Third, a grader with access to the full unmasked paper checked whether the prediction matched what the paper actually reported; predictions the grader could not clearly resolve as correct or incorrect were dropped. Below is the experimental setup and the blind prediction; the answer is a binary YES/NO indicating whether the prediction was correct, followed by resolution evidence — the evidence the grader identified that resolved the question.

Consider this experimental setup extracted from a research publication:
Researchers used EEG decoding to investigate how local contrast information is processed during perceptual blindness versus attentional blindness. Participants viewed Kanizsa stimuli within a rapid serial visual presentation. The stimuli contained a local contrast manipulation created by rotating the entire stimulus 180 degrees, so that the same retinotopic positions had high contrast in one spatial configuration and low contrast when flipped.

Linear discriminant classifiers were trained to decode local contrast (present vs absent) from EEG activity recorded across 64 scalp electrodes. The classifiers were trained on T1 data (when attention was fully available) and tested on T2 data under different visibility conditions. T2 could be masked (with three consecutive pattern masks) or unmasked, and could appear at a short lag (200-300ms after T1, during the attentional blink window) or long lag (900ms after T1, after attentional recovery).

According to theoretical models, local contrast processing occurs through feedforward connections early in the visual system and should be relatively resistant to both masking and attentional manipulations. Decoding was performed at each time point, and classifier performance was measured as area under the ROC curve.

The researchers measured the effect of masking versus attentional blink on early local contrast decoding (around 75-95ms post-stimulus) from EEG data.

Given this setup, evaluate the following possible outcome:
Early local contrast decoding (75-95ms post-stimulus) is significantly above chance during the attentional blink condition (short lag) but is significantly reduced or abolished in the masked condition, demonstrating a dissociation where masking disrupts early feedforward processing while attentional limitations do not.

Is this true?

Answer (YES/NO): NO